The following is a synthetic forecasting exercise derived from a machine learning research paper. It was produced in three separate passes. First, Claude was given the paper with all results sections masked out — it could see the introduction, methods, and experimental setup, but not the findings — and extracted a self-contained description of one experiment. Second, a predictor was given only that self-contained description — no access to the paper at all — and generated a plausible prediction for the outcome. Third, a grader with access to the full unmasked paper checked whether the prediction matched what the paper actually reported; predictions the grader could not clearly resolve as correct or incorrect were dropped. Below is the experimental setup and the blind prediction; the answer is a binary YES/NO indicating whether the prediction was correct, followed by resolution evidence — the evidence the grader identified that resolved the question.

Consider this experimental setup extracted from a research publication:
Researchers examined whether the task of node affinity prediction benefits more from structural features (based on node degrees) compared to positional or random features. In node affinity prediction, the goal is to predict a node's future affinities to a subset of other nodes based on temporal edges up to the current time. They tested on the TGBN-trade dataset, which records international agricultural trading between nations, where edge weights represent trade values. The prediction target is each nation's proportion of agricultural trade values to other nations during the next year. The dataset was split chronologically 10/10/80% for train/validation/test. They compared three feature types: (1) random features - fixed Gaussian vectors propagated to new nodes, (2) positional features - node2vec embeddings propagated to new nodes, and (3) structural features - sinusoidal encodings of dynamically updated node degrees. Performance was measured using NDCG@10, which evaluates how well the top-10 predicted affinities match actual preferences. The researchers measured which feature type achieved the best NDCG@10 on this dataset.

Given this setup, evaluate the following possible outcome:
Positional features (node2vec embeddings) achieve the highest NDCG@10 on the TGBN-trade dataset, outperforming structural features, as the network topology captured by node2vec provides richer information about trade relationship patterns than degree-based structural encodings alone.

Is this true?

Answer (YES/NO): NO